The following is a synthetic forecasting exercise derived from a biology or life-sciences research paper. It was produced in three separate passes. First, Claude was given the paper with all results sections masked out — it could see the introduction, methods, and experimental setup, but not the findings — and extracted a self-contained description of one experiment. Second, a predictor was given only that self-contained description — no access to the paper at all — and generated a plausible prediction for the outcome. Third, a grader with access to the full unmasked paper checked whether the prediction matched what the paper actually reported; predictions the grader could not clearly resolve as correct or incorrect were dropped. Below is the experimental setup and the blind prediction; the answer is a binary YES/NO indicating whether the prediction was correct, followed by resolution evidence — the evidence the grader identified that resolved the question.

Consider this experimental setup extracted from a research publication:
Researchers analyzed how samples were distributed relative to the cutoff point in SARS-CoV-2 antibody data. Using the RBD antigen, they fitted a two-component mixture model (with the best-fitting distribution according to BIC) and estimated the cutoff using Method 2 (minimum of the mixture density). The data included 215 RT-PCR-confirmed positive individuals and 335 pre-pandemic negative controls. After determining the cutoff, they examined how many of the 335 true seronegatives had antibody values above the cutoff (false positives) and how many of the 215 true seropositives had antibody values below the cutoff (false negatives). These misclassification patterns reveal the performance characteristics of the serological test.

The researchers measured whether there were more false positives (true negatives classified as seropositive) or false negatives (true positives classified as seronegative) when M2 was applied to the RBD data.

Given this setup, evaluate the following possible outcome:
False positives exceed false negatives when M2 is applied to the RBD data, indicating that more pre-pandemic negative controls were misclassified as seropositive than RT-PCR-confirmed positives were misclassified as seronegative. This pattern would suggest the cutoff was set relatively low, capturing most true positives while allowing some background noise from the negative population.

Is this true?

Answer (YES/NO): NO